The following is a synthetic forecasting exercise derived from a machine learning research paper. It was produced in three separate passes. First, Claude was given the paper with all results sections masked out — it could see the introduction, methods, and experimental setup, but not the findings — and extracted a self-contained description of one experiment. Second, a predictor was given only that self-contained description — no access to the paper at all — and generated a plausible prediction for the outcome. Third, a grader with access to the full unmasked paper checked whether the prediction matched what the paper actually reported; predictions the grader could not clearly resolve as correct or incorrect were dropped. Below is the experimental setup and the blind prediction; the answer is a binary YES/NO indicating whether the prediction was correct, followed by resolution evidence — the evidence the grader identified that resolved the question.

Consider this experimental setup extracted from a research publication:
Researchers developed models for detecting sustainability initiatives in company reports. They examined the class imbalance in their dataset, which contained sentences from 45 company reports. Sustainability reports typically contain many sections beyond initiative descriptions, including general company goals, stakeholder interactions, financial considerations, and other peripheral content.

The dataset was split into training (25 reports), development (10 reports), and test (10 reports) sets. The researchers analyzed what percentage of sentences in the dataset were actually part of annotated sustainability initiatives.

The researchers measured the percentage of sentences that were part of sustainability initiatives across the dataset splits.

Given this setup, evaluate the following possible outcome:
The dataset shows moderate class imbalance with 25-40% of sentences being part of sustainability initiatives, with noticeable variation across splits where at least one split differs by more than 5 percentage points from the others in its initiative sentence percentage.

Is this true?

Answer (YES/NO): NO